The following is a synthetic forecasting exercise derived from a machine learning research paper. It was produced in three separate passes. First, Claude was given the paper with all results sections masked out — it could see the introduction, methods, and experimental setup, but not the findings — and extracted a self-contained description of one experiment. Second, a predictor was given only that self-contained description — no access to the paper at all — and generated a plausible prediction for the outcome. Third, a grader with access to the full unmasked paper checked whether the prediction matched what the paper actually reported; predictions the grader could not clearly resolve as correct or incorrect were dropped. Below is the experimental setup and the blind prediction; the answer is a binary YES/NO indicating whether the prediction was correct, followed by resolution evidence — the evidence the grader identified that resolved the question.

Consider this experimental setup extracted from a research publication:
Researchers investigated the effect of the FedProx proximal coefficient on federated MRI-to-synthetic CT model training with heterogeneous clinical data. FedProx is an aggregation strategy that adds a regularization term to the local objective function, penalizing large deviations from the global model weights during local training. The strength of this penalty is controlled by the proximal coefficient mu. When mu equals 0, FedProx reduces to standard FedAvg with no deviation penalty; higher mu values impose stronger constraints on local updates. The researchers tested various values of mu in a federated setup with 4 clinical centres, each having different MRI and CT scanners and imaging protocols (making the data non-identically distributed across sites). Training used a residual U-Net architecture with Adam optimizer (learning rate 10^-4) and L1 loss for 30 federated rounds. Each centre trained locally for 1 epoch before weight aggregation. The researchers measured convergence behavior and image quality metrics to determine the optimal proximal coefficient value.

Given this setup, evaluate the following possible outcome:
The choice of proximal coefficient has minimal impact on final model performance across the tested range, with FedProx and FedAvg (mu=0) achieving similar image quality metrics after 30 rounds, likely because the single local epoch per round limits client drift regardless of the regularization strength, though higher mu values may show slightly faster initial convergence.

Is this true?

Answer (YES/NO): NO